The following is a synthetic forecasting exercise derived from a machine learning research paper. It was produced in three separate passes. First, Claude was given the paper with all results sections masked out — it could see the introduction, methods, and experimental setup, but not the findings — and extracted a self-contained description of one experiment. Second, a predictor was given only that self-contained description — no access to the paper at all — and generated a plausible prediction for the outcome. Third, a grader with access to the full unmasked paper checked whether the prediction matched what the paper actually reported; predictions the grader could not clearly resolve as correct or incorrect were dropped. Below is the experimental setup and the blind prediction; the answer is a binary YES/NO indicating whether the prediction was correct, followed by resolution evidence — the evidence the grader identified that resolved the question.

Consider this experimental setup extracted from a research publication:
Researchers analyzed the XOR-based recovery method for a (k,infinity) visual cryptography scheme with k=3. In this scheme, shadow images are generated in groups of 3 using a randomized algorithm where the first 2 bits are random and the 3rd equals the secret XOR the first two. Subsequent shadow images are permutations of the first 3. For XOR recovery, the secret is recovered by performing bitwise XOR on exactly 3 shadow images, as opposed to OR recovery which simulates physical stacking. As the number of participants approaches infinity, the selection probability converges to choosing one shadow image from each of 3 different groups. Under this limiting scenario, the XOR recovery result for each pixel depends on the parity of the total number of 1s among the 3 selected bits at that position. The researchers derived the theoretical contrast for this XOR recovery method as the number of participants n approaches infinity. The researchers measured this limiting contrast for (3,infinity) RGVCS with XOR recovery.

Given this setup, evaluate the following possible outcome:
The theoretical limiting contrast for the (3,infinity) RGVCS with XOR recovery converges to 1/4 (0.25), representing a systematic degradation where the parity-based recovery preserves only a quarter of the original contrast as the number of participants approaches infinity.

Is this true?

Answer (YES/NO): NO